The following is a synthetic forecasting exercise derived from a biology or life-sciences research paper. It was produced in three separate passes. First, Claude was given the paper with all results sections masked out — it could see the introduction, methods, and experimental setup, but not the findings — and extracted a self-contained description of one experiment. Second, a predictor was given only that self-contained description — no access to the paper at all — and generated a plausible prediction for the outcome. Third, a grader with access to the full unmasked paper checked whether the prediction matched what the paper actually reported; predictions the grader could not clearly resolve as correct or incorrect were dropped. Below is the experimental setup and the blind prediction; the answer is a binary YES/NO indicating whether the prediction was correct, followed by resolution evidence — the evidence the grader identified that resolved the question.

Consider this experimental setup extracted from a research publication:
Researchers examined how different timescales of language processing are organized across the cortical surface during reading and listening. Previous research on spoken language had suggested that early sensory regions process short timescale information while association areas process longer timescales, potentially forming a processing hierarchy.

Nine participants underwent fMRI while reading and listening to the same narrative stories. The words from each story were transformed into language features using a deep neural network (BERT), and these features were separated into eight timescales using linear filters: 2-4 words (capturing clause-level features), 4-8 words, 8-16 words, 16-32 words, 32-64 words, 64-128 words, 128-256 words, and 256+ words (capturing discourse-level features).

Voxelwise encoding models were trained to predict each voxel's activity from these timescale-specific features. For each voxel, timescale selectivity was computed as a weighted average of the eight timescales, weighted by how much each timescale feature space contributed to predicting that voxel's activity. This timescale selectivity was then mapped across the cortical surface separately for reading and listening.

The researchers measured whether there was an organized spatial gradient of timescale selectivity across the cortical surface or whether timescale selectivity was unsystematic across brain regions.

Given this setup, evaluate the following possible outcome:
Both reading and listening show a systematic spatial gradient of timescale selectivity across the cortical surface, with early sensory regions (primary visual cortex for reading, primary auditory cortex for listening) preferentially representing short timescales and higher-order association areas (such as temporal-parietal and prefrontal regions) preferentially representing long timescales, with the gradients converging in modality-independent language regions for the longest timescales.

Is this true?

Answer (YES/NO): NO